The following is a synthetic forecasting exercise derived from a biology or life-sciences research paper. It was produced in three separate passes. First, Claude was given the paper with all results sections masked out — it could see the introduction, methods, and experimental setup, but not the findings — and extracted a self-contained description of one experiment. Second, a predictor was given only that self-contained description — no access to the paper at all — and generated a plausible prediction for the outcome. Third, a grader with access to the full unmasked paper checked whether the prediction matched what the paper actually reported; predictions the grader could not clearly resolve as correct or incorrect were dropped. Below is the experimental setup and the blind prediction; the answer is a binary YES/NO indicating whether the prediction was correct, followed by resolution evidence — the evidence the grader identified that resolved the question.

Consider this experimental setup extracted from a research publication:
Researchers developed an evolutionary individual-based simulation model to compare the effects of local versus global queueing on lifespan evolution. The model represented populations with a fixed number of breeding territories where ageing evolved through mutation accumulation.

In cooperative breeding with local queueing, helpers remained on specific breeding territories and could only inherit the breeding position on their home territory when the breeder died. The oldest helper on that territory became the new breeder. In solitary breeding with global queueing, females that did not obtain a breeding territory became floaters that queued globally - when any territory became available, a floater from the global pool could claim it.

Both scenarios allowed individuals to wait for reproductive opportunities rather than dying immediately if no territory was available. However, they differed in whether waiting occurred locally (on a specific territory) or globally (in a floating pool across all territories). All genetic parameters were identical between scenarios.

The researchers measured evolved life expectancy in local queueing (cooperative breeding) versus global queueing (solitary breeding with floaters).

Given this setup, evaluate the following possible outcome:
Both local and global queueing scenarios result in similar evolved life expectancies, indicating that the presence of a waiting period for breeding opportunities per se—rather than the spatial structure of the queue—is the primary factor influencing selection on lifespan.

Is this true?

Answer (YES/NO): NO